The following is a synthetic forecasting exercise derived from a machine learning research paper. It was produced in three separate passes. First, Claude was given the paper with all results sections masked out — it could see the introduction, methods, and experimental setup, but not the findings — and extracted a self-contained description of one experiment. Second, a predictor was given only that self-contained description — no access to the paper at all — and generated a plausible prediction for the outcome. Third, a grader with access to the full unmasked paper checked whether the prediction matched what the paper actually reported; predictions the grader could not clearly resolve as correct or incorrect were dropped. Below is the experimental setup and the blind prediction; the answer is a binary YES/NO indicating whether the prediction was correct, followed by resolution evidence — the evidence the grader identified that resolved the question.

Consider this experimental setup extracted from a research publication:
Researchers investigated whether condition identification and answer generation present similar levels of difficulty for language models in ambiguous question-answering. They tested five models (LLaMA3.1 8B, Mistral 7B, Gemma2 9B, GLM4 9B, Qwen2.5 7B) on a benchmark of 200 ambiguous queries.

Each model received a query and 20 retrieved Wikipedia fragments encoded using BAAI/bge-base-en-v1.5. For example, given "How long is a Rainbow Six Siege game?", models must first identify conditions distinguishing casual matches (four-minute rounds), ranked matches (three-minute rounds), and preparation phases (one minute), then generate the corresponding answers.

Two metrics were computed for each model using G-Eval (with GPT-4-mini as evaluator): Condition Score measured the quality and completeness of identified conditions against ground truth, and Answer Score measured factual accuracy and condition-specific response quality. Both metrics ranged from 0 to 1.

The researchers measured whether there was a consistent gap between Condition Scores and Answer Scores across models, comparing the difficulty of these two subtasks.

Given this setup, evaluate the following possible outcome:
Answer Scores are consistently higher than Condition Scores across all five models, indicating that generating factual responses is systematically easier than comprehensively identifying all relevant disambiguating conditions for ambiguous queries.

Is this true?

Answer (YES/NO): NO